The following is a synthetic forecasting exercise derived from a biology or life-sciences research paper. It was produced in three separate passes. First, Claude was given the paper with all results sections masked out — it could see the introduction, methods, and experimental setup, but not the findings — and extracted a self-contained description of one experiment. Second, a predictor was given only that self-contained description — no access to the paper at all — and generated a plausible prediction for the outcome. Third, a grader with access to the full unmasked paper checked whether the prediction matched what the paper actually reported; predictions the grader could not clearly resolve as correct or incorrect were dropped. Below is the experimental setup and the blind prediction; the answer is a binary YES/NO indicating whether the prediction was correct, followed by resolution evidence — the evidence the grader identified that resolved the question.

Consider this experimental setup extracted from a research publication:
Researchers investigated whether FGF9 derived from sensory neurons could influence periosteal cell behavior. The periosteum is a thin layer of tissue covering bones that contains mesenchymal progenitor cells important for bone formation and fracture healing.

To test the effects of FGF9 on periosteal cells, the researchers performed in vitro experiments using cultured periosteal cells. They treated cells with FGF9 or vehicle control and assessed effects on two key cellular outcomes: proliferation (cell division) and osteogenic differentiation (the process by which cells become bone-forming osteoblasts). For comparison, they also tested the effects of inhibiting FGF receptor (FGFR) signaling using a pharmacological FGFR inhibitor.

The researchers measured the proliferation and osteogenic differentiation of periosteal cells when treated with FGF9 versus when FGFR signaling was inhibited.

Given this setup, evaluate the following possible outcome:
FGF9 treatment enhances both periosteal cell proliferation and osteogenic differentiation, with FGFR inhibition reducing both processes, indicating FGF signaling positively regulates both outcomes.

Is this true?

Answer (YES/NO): YES